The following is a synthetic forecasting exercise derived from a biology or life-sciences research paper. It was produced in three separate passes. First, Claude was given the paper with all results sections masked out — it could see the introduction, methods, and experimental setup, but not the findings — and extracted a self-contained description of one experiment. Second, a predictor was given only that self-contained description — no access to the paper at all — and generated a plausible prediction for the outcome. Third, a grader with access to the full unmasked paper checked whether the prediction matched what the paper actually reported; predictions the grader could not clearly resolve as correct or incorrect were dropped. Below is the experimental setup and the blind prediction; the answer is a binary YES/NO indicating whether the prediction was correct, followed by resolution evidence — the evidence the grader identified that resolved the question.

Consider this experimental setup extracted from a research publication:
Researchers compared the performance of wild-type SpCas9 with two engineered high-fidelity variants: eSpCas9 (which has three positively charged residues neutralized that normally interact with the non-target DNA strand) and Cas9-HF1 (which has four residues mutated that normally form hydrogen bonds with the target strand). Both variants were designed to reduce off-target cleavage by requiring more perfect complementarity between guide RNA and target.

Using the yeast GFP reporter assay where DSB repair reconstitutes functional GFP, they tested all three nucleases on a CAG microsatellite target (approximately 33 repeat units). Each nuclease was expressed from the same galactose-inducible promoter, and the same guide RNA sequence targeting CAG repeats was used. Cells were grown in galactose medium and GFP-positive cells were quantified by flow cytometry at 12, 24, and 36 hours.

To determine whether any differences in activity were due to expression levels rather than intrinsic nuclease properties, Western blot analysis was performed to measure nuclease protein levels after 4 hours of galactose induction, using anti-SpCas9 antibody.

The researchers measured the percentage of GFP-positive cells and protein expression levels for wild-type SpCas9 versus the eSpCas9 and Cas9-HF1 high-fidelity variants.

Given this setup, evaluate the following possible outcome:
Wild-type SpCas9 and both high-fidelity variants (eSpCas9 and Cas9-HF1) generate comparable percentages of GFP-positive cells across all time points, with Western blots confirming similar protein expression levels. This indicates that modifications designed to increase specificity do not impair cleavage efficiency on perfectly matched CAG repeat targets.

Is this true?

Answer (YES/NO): NO